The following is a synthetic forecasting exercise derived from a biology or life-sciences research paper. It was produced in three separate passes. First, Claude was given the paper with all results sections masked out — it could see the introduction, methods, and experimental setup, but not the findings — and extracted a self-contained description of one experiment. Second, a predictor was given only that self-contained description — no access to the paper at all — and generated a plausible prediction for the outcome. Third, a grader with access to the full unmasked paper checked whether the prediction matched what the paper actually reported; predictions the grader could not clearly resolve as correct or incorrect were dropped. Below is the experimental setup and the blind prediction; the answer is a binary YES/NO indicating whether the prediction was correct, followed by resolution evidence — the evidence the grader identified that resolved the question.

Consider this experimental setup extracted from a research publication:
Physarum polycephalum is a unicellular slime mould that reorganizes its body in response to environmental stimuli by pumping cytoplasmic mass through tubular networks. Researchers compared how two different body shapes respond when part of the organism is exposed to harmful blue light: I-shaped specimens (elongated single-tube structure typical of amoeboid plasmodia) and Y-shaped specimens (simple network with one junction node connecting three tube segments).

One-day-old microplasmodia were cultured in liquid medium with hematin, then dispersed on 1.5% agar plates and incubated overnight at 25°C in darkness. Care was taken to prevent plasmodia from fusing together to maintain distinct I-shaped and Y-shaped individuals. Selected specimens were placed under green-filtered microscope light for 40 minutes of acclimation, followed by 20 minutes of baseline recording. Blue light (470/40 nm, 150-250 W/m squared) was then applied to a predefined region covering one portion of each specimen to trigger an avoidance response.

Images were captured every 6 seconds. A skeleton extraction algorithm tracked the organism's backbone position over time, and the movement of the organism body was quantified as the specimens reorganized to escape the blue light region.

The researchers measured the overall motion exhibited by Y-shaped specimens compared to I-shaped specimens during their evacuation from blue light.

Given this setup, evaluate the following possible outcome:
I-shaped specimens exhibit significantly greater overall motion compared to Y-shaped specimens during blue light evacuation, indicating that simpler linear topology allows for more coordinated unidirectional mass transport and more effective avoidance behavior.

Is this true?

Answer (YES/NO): NO